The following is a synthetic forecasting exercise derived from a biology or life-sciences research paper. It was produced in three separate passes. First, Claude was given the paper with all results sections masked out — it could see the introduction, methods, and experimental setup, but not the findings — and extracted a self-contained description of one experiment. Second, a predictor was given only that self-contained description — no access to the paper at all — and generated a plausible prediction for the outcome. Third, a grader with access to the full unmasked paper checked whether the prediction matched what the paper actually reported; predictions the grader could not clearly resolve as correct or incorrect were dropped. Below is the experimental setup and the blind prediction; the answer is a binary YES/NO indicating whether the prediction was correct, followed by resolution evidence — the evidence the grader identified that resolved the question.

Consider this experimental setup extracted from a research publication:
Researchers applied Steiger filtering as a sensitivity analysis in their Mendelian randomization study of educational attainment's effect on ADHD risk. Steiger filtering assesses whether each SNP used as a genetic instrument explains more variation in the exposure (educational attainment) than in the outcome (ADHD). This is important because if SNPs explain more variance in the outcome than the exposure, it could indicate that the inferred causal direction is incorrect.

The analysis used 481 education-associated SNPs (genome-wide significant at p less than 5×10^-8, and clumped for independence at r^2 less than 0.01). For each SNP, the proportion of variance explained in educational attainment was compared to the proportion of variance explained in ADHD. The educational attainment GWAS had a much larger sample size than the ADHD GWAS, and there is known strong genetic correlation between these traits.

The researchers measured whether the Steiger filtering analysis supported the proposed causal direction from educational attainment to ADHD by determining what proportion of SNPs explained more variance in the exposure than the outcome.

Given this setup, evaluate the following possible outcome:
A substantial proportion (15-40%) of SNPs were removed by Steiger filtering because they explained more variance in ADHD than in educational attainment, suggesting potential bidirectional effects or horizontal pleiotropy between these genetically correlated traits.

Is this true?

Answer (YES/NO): YES